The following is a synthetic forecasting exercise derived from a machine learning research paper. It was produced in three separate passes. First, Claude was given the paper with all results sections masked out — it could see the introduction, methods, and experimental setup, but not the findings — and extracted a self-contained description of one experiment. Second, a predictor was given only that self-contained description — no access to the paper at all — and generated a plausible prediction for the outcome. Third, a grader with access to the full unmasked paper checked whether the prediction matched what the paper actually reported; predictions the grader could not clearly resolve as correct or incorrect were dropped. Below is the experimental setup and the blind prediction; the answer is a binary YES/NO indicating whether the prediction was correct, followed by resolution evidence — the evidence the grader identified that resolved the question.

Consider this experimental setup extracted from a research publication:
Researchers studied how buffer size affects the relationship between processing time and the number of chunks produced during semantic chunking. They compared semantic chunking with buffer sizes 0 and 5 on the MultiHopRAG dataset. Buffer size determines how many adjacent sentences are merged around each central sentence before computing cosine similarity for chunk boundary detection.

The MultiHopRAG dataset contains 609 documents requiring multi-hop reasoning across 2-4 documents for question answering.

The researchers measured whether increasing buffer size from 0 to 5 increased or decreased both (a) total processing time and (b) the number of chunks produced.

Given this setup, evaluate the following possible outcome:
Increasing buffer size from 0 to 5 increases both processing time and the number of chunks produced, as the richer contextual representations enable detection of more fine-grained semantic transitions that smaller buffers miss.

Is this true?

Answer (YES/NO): NO